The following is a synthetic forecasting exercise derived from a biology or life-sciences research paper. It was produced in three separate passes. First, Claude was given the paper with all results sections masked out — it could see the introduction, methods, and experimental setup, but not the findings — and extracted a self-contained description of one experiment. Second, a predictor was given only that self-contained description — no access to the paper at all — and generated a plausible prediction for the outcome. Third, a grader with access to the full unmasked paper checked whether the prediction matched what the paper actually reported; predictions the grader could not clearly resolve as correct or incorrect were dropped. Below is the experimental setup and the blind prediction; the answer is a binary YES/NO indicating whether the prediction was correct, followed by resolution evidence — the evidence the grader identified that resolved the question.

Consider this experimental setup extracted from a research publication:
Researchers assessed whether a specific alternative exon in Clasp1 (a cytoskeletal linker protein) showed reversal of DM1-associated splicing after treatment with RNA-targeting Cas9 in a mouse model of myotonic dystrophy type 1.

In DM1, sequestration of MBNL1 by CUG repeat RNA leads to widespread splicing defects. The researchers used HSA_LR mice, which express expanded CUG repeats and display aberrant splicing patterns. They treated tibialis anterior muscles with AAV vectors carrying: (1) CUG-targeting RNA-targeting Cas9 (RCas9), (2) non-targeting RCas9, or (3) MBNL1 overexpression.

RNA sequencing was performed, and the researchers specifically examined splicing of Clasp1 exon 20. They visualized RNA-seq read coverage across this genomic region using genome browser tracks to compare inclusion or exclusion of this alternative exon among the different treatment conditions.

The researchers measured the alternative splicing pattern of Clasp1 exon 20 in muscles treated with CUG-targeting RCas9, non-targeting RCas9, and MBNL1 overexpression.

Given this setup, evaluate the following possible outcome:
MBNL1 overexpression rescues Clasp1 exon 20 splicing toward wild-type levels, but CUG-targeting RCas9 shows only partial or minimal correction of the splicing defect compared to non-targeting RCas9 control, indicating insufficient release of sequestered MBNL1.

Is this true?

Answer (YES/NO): NO